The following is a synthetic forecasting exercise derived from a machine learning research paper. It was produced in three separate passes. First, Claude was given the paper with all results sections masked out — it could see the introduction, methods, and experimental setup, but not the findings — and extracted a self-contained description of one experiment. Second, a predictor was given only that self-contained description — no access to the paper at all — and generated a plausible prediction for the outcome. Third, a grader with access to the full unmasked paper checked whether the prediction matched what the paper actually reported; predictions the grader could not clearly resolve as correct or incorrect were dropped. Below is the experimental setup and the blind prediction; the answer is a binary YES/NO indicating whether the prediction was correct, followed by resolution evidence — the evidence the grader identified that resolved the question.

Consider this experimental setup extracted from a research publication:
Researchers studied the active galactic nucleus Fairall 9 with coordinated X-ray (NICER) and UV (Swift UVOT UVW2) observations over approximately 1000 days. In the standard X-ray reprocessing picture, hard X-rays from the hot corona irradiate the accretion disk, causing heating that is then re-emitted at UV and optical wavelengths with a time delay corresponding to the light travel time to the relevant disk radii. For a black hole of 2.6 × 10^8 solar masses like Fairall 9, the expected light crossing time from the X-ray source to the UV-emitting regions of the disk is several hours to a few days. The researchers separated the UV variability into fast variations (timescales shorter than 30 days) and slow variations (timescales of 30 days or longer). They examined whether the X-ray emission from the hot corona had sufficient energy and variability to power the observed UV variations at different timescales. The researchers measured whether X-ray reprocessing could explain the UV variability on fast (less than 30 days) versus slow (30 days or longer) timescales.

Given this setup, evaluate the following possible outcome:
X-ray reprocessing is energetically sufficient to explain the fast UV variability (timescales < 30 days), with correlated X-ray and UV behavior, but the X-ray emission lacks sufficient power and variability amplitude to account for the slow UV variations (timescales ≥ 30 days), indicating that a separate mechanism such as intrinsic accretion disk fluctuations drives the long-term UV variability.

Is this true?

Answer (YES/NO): YES